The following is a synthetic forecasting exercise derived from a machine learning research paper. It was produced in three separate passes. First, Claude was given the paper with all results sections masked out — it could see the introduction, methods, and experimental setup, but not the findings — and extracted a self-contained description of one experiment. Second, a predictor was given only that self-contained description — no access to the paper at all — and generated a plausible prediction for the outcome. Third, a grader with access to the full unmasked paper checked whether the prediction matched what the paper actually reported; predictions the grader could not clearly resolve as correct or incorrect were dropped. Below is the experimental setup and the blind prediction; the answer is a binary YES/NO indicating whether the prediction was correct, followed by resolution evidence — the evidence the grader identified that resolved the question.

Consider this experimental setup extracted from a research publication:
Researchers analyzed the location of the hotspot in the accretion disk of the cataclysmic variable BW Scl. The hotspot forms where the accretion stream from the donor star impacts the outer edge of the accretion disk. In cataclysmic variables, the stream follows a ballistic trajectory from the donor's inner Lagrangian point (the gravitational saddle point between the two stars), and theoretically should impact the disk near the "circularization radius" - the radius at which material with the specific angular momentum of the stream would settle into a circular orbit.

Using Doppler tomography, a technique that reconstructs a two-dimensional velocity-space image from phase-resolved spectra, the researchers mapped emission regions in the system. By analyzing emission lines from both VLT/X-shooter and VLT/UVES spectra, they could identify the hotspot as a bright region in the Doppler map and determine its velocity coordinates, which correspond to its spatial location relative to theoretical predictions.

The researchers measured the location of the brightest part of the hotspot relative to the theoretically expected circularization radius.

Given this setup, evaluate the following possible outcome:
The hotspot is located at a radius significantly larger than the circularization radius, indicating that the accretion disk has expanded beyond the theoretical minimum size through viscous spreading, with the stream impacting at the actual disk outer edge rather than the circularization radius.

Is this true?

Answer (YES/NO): NO